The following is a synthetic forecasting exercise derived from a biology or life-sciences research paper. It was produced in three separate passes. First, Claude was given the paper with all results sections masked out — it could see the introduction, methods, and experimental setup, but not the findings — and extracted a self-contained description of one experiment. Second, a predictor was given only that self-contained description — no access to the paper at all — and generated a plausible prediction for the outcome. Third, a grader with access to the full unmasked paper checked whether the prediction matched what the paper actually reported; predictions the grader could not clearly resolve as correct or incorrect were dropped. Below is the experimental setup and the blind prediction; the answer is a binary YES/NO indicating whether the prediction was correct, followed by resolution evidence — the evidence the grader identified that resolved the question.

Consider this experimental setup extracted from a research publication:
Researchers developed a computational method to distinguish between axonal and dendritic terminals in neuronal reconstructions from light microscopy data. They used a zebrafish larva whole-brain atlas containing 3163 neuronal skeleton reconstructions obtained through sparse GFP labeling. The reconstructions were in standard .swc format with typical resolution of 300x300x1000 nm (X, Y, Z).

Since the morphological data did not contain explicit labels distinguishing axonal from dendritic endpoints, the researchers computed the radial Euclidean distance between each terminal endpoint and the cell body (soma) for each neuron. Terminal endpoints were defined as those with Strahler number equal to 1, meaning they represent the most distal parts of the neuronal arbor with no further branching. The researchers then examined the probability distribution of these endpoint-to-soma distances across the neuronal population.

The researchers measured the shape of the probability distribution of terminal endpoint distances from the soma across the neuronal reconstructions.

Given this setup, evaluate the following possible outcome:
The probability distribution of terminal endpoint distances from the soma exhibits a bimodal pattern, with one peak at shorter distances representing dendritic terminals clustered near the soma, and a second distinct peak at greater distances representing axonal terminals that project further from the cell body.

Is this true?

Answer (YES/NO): YES